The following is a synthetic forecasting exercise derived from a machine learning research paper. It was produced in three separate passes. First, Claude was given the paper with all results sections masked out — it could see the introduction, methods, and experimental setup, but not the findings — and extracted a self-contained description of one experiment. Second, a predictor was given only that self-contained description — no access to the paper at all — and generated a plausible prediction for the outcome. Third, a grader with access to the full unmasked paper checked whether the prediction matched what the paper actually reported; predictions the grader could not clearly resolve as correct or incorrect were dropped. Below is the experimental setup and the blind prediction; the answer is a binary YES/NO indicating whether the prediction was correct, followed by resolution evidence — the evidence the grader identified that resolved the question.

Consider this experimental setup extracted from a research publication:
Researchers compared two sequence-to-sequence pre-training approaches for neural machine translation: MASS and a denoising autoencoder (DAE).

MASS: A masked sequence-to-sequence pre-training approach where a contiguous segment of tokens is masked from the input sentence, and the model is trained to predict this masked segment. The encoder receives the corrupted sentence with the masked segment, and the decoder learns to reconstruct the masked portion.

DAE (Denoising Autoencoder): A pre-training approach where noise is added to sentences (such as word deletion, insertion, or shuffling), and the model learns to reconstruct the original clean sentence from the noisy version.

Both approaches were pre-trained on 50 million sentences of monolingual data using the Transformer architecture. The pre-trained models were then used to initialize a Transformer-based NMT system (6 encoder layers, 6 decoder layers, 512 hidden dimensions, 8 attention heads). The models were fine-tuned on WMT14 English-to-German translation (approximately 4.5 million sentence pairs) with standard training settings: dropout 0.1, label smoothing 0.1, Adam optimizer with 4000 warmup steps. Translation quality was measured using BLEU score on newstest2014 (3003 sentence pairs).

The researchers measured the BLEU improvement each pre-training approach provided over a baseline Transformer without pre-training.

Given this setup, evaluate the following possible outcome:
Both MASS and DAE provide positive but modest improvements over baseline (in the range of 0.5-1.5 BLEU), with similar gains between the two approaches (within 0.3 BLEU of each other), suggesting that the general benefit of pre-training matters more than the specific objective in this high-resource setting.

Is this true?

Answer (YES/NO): NO